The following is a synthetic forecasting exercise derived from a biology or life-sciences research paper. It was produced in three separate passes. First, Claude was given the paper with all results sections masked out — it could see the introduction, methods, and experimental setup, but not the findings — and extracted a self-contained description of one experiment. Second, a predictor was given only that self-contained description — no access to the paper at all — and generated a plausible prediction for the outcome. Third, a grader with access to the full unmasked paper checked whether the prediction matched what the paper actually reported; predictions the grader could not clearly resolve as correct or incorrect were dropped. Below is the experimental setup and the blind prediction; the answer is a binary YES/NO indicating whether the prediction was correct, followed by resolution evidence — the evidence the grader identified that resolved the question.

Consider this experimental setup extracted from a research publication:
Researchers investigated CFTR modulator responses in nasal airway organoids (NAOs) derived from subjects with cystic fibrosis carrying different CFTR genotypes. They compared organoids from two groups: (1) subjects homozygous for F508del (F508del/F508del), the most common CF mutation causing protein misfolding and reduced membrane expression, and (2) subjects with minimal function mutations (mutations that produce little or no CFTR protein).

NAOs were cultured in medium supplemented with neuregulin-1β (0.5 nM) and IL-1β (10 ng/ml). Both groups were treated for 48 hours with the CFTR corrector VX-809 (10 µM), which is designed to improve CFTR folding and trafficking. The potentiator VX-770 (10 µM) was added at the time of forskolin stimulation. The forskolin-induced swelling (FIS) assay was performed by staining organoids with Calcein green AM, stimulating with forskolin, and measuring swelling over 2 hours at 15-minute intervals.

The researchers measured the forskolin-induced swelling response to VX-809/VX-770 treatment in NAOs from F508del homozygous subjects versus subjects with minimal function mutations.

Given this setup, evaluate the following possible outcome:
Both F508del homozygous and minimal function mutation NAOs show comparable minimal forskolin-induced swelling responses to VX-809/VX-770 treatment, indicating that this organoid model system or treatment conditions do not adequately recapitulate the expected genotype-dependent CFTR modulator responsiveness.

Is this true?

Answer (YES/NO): NO